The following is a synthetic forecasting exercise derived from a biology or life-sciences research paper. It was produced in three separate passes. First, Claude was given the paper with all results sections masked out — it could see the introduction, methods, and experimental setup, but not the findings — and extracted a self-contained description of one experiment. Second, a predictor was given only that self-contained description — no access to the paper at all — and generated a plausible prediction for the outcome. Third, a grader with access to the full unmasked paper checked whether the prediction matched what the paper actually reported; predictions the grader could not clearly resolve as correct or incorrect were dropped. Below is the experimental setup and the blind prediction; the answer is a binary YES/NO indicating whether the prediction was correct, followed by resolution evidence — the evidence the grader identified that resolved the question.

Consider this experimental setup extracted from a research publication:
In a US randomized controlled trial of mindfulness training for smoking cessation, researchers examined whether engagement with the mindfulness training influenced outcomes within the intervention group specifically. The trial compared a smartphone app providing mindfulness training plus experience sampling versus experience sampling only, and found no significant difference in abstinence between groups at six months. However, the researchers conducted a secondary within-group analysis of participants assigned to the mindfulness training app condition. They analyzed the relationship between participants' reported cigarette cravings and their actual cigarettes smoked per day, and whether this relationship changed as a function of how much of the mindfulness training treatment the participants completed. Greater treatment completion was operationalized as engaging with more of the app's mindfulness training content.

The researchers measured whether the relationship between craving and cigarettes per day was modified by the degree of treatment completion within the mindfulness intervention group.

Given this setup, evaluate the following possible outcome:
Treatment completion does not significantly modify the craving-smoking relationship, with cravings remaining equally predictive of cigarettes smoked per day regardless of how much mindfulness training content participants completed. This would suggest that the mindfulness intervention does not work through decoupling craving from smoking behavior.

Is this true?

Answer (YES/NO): NO